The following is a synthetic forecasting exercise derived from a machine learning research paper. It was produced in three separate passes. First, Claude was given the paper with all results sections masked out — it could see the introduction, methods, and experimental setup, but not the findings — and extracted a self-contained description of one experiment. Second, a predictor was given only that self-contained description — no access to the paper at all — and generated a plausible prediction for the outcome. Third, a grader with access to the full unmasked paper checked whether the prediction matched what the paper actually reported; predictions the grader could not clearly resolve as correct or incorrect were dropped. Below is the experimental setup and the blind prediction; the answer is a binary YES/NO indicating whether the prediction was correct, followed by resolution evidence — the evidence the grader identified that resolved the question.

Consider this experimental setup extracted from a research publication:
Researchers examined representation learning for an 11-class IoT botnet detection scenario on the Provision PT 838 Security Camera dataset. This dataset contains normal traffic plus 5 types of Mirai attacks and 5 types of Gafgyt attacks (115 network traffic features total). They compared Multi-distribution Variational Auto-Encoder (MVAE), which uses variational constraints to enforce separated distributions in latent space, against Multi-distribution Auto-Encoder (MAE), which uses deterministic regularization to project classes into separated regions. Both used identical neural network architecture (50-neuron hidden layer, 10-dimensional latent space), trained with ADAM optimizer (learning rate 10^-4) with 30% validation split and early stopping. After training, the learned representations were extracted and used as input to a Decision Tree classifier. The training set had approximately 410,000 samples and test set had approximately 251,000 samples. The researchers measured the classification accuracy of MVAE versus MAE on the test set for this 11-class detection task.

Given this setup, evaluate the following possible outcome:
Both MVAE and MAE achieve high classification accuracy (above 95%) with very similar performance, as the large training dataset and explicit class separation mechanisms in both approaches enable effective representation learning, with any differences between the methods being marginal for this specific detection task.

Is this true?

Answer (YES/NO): NO